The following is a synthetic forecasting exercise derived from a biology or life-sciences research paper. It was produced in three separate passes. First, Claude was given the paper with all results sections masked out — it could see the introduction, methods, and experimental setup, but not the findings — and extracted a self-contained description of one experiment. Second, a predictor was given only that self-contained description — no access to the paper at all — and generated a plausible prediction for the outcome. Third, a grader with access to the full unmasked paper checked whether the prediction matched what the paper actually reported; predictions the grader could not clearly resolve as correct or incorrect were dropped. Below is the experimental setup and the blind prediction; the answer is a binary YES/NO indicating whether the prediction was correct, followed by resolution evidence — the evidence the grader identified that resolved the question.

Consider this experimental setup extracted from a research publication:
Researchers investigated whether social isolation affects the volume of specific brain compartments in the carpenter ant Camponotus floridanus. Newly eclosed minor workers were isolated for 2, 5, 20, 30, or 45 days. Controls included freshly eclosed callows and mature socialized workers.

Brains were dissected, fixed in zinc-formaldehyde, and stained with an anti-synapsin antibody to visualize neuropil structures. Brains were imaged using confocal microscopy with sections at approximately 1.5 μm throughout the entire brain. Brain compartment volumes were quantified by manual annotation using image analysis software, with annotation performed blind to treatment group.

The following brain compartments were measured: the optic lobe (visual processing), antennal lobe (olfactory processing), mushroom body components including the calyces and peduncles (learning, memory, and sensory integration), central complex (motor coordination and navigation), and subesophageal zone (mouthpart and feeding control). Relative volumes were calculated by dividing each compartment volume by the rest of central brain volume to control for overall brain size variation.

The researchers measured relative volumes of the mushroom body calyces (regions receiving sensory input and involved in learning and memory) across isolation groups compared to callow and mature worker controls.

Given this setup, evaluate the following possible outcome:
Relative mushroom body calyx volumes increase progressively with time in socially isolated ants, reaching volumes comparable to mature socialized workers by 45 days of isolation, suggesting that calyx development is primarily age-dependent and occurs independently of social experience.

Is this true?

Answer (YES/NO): YES